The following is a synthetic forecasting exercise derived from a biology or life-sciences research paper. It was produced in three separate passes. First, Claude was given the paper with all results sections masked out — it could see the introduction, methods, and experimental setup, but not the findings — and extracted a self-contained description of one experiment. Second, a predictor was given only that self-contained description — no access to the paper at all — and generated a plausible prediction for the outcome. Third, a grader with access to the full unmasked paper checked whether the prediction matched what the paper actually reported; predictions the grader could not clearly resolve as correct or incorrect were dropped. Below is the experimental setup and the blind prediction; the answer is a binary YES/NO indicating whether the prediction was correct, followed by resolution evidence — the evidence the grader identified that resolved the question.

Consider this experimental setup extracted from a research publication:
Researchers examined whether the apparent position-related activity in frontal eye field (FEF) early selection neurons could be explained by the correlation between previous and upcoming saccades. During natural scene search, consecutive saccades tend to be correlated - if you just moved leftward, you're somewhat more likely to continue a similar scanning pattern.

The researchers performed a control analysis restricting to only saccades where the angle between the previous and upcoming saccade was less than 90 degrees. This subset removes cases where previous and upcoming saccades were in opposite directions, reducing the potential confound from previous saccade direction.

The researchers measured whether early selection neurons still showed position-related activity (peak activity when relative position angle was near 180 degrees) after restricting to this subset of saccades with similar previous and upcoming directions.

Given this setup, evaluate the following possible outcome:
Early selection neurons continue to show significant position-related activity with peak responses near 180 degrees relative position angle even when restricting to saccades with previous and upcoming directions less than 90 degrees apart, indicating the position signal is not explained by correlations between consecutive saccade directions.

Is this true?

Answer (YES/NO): YES